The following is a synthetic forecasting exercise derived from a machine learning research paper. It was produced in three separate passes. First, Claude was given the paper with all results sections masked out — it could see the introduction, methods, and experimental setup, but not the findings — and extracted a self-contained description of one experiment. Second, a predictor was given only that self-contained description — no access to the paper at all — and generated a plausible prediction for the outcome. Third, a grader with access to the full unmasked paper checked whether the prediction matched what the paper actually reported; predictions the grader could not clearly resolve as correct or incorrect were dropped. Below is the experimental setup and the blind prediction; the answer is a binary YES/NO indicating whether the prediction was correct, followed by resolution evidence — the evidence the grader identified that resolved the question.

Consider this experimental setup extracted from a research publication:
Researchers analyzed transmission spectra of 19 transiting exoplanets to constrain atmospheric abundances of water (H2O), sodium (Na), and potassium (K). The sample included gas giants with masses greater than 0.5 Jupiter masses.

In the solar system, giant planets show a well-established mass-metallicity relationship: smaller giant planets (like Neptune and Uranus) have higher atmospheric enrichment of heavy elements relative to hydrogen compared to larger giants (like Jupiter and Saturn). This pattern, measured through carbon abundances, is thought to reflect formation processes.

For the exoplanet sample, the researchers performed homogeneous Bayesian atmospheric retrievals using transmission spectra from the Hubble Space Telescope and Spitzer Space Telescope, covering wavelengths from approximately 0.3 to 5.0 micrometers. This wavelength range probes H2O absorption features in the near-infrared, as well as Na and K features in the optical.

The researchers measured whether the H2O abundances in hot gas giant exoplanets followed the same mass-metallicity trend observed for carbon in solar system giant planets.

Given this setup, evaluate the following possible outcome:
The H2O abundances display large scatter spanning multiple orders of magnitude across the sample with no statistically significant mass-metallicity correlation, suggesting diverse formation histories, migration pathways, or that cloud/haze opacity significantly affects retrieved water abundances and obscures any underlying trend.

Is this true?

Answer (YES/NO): NO